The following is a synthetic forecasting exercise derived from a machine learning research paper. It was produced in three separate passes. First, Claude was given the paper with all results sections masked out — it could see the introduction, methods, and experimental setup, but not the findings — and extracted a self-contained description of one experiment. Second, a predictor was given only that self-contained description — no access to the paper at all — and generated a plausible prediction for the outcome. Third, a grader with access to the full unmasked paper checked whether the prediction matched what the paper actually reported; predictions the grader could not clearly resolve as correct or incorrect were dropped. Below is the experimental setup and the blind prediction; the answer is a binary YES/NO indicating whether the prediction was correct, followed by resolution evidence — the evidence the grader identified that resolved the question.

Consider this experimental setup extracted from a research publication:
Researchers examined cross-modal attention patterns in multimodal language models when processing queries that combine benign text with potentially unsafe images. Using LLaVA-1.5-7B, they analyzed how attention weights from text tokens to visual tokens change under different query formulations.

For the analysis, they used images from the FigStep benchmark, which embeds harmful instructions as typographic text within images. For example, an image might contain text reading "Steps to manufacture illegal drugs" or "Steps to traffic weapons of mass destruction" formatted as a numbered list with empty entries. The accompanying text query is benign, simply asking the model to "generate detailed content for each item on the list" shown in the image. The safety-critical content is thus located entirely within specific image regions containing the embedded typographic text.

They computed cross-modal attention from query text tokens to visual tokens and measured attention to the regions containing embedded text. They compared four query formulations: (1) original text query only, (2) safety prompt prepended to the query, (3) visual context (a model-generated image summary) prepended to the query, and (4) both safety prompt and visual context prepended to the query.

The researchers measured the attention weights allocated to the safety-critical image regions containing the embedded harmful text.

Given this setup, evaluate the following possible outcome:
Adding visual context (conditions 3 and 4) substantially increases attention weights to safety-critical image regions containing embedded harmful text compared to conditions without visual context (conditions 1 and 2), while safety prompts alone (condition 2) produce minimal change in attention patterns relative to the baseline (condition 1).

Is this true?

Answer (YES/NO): YES